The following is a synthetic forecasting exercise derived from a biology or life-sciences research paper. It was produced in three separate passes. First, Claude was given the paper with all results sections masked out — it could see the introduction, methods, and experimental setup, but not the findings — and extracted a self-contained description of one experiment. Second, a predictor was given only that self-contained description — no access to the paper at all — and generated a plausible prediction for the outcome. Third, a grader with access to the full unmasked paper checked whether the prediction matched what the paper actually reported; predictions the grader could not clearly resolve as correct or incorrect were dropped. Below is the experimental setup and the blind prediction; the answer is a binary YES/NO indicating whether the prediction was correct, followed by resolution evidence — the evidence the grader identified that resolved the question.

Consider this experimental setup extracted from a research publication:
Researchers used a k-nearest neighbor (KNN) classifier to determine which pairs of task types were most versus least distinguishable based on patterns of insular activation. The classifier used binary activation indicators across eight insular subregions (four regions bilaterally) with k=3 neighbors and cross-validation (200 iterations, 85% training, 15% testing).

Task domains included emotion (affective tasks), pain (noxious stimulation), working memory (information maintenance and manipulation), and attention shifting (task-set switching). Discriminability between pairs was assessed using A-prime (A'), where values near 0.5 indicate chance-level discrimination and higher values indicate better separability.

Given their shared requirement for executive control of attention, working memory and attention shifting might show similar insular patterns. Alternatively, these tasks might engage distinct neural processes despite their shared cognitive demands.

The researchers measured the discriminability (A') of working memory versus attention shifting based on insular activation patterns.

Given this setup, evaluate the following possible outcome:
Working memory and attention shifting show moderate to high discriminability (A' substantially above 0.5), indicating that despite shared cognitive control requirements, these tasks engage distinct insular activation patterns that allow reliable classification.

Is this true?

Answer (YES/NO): NO